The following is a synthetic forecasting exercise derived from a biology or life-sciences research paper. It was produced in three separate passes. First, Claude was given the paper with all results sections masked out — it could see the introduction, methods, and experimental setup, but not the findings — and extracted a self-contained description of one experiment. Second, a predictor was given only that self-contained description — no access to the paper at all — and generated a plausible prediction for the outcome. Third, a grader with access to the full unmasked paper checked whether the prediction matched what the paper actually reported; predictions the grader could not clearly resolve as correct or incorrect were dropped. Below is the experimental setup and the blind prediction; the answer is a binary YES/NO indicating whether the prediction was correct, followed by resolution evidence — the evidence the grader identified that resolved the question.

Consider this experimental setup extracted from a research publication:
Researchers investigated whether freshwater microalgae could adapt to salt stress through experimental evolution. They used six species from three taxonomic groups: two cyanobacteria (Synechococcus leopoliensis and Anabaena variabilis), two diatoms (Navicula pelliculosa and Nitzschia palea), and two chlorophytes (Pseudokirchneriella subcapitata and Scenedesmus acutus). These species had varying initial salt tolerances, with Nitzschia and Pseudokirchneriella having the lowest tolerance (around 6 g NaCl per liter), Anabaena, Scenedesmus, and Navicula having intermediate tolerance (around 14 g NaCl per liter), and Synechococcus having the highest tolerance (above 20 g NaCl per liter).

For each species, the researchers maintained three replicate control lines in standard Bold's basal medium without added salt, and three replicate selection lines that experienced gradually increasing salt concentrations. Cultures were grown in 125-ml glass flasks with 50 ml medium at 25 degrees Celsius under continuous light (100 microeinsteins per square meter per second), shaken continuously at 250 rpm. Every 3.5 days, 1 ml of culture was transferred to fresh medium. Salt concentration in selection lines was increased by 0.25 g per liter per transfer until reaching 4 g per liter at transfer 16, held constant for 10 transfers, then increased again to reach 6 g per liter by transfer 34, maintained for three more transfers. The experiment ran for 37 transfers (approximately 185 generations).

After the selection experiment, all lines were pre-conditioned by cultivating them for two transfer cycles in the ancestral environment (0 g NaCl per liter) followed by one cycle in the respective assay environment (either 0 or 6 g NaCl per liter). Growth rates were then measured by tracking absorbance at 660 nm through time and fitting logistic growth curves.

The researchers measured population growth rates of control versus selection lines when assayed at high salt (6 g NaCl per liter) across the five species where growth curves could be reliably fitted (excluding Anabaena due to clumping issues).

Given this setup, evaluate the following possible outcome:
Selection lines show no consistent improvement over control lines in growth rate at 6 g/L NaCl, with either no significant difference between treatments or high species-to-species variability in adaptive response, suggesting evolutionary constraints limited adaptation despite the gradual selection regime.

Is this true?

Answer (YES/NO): YES